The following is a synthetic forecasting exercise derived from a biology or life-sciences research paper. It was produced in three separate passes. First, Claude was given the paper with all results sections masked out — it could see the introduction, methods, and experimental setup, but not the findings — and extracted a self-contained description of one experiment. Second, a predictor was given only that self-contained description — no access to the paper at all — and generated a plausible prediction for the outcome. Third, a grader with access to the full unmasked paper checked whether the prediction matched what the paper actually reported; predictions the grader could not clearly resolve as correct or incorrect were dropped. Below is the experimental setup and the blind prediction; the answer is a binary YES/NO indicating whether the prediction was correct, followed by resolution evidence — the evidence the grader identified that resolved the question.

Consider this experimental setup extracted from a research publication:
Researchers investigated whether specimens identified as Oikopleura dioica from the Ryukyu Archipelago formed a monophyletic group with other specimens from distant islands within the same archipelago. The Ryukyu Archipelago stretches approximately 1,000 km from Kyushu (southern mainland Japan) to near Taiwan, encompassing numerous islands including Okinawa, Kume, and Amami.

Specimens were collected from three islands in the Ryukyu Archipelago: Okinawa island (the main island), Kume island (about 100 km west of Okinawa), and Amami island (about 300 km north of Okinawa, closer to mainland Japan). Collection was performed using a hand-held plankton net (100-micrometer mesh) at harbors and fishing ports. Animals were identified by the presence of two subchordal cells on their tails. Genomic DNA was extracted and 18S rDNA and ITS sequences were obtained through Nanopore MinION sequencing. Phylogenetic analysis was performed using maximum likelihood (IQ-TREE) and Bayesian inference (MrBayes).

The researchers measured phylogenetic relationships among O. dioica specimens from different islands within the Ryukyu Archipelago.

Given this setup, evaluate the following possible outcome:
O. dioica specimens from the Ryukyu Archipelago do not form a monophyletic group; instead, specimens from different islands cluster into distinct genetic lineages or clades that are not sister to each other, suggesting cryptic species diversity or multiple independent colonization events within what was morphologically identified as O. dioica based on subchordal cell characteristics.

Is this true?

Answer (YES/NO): NO